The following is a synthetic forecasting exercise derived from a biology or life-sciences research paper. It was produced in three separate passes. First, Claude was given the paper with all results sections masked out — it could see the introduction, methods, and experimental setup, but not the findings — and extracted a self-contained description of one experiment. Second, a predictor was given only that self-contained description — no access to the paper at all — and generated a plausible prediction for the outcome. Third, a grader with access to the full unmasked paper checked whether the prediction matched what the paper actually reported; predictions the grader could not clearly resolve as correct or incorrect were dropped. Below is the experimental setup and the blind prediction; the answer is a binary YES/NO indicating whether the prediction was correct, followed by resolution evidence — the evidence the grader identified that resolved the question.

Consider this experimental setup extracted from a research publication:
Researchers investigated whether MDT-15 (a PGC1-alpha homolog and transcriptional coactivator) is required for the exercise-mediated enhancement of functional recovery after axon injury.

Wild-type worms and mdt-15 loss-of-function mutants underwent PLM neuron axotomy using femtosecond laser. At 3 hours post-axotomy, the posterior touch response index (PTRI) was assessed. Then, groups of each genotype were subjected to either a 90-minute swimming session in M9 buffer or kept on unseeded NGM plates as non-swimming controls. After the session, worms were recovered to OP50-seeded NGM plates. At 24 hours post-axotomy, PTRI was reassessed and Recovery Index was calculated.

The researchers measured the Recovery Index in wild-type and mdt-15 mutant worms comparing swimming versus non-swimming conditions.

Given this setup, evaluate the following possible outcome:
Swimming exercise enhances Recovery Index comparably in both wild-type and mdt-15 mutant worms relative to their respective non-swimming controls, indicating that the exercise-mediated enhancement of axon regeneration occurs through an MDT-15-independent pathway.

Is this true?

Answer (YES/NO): NO